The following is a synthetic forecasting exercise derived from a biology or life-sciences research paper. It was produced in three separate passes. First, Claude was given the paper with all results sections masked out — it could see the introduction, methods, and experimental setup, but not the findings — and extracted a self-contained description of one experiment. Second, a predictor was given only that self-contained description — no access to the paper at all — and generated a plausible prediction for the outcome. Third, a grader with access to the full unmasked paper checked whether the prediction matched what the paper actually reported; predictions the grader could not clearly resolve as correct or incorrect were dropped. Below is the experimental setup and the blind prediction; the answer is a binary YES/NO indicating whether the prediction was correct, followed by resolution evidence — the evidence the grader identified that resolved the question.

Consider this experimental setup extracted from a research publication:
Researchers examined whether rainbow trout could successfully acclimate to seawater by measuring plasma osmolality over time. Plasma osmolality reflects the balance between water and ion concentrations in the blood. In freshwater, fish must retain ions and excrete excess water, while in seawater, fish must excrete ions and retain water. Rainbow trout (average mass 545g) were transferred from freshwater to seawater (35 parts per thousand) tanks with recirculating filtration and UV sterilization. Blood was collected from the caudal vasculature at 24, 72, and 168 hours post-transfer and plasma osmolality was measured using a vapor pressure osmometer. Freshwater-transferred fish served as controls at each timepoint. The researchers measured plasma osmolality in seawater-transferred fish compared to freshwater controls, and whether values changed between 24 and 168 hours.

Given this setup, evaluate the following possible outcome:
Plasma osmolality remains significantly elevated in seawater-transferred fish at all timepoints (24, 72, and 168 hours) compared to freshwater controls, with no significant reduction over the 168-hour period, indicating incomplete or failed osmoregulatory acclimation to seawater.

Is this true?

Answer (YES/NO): YES